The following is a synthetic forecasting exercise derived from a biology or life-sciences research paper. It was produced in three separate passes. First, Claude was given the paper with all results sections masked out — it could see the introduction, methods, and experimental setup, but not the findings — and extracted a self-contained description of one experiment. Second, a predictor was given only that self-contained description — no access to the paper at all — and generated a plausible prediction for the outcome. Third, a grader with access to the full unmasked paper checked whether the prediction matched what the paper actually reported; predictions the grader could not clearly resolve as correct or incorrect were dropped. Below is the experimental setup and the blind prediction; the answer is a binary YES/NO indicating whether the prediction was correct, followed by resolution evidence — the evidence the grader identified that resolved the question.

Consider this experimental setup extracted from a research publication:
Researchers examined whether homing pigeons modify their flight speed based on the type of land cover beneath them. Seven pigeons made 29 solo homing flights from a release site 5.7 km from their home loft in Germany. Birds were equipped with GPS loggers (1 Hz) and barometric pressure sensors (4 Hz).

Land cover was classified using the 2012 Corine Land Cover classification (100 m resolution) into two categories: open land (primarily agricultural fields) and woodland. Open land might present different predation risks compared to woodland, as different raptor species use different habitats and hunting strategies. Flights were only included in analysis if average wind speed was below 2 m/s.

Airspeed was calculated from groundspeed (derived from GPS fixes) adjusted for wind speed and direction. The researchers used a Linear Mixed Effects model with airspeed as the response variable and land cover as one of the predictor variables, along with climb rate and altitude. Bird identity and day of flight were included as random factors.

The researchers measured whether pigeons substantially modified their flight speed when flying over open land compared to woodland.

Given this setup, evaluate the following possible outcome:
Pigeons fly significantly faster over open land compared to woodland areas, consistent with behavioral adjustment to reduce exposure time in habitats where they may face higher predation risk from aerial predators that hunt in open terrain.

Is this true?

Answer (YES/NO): NO